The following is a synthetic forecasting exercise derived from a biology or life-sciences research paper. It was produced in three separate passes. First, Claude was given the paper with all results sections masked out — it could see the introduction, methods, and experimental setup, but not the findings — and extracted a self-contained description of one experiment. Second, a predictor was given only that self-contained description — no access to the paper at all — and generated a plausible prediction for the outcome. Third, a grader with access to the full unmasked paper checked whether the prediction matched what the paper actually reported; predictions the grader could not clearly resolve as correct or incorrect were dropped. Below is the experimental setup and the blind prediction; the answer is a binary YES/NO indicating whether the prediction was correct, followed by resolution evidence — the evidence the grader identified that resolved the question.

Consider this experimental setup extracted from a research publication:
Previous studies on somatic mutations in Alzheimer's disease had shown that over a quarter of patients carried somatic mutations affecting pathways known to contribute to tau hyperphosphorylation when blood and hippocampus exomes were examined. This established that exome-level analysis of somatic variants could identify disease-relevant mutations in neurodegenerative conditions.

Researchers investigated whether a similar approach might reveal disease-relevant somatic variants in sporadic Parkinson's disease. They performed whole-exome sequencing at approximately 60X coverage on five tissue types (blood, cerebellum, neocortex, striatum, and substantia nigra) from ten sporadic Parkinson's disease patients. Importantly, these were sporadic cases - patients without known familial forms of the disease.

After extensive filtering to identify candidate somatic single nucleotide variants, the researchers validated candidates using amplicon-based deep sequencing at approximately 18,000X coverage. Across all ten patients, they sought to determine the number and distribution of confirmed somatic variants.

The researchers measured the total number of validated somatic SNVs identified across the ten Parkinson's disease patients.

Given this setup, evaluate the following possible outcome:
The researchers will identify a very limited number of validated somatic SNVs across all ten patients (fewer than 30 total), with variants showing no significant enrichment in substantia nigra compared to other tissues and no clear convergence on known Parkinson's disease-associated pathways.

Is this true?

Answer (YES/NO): NO